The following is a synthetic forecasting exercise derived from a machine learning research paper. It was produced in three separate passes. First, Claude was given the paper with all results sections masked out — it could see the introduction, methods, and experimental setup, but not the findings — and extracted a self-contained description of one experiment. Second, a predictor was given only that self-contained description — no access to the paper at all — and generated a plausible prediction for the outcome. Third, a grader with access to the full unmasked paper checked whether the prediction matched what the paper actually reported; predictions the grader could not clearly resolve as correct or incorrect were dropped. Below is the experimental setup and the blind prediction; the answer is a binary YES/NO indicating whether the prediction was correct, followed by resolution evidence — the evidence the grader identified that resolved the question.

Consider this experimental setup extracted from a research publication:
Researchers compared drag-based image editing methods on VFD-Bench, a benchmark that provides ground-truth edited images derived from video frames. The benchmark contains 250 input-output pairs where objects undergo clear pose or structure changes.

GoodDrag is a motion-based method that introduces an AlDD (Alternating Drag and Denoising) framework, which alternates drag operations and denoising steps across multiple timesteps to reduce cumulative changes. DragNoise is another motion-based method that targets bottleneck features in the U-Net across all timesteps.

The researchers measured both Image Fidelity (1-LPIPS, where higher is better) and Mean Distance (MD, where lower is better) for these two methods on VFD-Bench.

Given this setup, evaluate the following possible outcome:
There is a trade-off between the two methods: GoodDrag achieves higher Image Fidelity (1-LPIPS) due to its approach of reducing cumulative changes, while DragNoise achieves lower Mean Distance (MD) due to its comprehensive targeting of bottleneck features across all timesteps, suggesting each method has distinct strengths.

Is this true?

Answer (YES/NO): NO